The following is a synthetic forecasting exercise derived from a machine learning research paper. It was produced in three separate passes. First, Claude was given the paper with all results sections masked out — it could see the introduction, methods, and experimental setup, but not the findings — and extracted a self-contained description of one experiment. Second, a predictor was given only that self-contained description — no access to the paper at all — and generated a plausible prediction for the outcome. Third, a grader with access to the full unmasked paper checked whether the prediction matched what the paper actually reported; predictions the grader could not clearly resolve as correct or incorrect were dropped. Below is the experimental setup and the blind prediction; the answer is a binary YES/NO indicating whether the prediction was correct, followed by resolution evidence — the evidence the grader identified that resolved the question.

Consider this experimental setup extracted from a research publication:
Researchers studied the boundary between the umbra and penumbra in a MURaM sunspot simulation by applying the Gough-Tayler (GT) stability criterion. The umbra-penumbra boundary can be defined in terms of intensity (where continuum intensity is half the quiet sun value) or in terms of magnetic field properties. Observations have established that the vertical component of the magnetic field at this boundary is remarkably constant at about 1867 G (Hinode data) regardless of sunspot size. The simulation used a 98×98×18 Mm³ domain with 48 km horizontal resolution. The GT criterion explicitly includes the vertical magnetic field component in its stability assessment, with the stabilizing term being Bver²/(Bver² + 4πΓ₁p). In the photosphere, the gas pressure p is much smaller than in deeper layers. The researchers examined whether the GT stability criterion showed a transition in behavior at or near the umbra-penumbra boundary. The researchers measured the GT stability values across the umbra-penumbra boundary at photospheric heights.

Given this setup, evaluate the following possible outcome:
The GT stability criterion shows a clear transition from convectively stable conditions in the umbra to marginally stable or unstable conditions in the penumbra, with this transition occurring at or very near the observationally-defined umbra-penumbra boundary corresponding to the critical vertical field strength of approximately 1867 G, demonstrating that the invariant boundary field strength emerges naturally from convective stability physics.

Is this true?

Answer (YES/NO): NO